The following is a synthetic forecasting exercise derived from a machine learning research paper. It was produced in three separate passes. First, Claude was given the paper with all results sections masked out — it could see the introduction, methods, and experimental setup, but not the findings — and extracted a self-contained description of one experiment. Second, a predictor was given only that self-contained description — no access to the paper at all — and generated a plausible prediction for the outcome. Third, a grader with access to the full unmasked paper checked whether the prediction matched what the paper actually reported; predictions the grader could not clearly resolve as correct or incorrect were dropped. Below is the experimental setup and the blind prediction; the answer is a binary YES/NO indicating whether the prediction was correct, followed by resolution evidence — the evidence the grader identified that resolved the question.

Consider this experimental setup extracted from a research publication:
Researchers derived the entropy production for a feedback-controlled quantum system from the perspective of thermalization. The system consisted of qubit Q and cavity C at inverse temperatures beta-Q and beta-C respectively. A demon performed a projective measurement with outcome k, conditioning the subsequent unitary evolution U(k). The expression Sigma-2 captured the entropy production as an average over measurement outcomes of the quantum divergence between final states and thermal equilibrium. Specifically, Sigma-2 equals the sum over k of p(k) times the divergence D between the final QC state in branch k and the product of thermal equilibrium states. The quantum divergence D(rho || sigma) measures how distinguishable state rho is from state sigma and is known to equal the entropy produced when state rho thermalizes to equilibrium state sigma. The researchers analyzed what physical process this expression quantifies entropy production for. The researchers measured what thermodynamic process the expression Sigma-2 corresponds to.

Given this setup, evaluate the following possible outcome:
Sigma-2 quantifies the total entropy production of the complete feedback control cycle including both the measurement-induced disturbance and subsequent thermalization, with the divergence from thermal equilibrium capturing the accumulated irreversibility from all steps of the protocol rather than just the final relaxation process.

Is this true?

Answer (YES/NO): NO